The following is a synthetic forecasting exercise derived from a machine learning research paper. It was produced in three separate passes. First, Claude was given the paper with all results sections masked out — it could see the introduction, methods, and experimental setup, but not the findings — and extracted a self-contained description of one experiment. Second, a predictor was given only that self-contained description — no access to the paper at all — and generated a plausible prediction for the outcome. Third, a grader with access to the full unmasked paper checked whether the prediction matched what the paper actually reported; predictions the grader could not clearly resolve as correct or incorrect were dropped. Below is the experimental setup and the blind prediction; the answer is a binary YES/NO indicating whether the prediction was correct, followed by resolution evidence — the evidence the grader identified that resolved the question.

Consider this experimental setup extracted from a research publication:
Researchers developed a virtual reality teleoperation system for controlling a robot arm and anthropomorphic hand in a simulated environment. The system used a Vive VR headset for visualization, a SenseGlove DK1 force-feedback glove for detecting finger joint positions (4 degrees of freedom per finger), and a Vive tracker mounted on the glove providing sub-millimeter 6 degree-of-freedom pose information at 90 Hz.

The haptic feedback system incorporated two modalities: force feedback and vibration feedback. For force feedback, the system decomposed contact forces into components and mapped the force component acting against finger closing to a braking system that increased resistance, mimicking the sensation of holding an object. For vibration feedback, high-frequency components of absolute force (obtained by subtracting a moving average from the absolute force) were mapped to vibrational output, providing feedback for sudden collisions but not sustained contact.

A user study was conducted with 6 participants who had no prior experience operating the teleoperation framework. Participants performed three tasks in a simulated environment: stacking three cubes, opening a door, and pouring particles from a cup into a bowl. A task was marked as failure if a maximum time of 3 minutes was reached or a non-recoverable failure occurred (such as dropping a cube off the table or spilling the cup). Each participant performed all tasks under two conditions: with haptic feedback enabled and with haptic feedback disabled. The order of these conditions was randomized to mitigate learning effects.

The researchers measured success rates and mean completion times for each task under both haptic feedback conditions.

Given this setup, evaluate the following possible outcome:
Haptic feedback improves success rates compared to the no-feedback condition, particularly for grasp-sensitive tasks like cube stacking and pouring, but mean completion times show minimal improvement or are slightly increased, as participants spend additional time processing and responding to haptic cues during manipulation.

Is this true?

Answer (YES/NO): NO